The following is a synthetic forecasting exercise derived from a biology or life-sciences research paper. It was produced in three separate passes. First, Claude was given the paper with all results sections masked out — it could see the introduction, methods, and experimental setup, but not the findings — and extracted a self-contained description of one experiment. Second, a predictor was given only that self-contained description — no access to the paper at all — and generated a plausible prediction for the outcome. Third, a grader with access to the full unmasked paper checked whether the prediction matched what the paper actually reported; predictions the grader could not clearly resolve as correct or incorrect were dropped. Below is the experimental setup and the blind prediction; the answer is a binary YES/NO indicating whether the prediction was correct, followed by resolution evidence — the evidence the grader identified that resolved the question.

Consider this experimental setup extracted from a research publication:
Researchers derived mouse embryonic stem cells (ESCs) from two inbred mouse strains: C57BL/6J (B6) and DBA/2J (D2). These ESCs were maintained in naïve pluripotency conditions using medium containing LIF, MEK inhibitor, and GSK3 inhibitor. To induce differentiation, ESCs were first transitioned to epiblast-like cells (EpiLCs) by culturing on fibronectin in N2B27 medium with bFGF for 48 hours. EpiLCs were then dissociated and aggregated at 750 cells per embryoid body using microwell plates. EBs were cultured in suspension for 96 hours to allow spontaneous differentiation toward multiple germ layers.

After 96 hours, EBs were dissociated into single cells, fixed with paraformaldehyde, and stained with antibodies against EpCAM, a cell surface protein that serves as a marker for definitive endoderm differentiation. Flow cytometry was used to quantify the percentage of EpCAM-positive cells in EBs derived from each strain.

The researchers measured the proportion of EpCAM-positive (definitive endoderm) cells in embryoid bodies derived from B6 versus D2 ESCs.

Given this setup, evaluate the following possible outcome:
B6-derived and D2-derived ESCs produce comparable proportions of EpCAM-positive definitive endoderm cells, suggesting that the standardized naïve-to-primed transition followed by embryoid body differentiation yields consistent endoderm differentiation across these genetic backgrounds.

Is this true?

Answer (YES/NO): NO